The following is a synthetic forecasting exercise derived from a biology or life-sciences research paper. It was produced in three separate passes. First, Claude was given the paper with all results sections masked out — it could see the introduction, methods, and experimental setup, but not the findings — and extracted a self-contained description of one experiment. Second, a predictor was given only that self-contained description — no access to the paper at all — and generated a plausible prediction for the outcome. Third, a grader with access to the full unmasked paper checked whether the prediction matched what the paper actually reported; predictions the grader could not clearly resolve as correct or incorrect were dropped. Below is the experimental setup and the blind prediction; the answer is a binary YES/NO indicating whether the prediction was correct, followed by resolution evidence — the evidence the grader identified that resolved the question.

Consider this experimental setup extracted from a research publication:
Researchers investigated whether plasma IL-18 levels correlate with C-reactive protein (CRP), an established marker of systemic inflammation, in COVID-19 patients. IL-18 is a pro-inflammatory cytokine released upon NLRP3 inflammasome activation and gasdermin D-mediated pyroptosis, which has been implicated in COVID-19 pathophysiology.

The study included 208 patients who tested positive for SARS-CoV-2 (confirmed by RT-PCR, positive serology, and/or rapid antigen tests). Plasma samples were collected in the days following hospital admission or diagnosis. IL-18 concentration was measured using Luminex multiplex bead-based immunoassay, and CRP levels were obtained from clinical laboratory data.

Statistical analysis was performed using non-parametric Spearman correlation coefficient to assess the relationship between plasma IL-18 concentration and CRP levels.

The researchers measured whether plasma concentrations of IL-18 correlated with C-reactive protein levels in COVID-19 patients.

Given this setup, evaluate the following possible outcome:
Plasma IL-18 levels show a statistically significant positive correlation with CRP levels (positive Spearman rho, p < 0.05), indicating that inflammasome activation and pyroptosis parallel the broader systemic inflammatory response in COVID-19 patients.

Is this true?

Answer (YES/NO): NO